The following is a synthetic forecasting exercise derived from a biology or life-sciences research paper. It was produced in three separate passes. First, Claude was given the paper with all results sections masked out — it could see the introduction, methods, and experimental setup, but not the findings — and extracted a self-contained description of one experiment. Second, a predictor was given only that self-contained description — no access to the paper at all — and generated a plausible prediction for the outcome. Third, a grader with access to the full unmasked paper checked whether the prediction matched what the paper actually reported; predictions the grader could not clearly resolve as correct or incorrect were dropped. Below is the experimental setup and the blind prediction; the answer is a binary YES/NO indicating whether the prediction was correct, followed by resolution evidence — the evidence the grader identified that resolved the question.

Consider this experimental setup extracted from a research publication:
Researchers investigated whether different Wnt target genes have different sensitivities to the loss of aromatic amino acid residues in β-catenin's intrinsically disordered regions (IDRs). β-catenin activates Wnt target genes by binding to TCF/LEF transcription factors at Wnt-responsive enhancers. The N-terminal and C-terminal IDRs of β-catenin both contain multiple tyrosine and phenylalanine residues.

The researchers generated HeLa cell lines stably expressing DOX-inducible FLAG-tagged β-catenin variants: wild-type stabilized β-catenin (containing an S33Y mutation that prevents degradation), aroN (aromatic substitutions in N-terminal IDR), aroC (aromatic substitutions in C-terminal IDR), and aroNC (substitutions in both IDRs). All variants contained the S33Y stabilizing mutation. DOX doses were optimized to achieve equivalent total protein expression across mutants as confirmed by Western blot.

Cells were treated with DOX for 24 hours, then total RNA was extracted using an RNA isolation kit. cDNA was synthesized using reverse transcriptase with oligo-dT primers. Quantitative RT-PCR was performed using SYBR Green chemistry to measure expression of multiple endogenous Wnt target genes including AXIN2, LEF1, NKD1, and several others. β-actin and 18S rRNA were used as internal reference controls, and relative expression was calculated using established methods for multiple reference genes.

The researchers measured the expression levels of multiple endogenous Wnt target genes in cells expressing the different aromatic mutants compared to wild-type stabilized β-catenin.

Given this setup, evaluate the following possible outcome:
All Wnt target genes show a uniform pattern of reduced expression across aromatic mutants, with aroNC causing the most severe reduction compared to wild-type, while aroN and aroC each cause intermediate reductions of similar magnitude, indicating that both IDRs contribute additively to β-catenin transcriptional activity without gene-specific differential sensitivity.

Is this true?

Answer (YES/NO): NO